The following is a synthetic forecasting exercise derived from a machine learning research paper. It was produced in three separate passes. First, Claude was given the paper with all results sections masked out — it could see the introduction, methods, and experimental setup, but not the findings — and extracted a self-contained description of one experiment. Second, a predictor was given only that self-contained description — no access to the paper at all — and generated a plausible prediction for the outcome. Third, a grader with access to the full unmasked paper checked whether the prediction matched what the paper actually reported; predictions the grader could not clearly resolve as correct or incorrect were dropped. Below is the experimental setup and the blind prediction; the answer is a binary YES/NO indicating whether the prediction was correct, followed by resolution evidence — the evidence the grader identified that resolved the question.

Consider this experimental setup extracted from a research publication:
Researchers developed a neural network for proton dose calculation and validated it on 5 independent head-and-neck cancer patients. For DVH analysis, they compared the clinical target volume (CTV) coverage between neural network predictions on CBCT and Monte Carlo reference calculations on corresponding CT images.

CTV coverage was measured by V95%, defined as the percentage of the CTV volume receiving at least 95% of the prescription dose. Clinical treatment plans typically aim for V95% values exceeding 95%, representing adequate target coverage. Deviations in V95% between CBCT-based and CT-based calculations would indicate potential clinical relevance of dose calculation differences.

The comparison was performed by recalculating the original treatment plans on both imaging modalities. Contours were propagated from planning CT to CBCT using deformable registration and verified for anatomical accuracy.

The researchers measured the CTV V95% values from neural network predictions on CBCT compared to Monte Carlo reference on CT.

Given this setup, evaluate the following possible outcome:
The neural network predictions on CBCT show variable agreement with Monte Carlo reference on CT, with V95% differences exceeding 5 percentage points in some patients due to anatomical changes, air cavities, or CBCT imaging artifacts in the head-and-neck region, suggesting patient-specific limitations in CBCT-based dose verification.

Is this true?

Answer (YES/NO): NO